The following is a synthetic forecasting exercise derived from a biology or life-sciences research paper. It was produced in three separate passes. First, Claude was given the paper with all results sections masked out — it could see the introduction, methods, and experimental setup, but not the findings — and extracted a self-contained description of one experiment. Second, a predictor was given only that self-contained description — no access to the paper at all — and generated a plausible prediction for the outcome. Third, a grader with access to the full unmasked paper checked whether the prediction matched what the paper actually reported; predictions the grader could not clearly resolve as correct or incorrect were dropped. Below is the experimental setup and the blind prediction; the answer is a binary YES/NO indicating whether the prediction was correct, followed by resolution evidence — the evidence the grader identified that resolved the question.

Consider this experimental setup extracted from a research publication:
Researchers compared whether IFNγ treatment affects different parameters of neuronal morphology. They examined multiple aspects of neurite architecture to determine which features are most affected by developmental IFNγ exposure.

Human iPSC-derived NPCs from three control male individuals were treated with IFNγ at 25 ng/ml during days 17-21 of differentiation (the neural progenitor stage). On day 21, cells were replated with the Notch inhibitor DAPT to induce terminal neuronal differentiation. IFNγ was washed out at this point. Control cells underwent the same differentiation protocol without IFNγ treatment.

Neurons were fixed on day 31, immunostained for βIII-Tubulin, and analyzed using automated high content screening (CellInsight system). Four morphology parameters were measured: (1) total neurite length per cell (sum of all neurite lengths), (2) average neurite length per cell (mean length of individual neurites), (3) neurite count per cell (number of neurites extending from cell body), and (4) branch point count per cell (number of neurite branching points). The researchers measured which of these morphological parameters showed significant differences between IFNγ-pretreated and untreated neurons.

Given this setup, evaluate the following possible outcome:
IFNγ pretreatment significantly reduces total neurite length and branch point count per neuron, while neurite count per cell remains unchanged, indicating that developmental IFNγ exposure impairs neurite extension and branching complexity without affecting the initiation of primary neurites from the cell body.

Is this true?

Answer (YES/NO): NO